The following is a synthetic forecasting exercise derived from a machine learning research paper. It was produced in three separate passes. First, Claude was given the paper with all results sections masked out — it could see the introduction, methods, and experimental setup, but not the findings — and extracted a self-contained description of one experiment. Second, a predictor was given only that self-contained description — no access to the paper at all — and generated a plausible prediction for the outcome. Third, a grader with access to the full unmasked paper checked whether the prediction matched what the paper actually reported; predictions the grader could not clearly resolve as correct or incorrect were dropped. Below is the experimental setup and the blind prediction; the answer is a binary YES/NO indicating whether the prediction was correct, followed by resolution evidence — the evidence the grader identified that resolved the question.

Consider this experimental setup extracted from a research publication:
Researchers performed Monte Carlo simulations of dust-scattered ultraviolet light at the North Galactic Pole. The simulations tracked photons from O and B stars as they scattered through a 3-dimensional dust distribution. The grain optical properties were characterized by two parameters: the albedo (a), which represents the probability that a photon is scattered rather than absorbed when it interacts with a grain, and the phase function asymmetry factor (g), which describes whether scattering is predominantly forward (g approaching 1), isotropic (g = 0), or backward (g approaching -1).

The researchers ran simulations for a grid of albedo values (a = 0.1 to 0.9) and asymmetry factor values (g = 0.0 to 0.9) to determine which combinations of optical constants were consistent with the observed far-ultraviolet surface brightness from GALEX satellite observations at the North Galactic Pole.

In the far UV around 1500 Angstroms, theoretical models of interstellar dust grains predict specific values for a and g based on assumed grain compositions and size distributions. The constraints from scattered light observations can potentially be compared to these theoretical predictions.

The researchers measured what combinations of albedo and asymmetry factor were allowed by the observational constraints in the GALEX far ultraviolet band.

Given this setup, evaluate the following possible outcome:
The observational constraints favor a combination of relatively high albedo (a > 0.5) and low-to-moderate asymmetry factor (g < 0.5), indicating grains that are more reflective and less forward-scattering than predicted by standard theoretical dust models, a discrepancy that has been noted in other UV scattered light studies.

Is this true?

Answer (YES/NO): NO